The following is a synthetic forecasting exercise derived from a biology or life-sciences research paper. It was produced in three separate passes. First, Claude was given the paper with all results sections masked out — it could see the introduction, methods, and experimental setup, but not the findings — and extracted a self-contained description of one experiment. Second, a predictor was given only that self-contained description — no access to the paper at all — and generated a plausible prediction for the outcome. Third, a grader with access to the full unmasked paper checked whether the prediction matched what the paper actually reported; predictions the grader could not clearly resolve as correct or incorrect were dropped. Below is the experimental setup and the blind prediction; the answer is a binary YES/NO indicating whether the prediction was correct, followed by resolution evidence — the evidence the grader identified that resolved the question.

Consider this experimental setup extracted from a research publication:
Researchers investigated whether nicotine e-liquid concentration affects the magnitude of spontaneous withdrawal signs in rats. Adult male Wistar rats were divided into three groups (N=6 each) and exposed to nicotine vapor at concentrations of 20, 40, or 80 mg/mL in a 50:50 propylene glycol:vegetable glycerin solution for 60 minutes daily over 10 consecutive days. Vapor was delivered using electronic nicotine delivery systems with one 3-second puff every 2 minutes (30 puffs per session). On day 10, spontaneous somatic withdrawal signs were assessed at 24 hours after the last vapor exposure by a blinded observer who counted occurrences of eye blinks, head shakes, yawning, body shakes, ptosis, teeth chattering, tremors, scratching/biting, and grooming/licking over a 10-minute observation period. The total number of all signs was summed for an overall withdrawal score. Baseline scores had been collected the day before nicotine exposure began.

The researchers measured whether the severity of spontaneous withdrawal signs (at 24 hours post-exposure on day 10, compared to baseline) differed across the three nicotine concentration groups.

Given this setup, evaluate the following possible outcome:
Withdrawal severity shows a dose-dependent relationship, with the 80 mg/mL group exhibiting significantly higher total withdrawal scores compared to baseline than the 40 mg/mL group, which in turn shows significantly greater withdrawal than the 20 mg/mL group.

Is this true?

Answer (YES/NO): NO